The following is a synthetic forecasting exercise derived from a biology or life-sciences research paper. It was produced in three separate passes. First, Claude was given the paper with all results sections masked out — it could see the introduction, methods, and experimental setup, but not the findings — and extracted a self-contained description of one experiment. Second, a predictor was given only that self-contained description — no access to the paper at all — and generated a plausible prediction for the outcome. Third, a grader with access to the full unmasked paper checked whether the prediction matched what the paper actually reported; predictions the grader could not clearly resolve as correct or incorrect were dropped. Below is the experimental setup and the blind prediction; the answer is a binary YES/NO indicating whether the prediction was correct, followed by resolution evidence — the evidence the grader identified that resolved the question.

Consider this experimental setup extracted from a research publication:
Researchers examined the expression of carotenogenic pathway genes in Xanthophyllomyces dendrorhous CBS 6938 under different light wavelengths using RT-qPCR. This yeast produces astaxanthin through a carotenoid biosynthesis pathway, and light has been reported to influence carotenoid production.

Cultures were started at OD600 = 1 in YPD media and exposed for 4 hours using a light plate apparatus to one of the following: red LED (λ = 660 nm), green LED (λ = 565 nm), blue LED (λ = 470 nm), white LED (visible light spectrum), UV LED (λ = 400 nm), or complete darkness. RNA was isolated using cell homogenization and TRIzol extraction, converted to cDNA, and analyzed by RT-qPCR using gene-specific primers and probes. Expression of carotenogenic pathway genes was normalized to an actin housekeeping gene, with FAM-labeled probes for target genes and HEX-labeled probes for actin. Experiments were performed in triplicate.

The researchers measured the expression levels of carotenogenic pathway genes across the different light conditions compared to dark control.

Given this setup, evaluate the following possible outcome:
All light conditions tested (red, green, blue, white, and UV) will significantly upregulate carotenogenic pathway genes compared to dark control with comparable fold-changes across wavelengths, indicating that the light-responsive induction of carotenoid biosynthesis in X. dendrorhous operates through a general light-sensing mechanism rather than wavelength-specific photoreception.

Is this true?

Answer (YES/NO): NO